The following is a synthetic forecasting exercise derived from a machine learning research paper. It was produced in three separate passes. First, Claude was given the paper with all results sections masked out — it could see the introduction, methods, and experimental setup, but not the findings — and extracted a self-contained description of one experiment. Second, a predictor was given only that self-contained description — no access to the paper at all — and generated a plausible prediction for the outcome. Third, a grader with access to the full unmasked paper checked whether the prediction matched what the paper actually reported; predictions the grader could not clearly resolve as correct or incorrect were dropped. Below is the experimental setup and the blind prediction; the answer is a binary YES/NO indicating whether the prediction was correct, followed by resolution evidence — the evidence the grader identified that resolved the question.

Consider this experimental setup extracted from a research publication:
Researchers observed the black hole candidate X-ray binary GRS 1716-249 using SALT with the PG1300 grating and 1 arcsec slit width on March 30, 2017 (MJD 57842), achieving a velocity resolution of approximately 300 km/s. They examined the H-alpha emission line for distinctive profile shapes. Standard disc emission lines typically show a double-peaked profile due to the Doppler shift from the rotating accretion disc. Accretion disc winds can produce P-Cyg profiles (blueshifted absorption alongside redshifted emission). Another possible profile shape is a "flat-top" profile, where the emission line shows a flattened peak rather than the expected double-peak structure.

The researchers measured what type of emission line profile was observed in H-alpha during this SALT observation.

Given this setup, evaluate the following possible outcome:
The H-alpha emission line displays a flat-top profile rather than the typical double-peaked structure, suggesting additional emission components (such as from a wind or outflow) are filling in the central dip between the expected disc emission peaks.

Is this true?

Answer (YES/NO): YES